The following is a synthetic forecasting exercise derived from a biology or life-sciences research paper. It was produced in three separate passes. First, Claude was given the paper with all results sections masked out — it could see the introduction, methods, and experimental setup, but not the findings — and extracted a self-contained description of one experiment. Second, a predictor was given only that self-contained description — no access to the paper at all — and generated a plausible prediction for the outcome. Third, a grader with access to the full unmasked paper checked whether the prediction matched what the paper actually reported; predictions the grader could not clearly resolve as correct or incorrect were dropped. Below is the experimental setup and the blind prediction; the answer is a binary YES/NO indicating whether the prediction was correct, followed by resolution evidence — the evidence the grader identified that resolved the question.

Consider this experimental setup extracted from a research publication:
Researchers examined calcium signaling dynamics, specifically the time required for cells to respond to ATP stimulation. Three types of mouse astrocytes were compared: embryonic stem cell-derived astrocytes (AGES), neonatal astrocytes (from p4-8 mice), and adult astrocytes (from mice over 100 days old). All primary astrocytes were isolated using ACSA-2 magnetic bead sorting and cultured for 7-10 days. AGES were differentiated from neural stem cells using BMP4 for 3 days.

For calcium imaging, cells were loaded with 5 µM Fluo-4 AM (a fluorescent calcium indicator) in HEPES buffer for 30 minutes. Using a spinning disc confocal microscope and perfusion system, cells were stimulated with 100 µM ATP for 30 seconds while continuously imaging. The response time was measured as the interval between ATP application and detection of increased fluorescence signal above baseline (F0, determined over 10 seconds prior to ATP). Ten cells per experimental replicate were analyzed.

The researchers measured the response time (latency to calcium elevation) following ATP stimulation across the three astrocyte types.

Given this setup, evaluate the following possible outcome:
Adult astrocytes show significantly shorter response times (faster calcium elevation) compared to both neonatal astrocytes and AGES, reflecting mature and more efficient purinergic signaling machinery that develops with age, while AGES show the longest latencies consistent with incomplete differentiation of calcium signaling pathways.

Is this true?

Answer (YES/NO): NO